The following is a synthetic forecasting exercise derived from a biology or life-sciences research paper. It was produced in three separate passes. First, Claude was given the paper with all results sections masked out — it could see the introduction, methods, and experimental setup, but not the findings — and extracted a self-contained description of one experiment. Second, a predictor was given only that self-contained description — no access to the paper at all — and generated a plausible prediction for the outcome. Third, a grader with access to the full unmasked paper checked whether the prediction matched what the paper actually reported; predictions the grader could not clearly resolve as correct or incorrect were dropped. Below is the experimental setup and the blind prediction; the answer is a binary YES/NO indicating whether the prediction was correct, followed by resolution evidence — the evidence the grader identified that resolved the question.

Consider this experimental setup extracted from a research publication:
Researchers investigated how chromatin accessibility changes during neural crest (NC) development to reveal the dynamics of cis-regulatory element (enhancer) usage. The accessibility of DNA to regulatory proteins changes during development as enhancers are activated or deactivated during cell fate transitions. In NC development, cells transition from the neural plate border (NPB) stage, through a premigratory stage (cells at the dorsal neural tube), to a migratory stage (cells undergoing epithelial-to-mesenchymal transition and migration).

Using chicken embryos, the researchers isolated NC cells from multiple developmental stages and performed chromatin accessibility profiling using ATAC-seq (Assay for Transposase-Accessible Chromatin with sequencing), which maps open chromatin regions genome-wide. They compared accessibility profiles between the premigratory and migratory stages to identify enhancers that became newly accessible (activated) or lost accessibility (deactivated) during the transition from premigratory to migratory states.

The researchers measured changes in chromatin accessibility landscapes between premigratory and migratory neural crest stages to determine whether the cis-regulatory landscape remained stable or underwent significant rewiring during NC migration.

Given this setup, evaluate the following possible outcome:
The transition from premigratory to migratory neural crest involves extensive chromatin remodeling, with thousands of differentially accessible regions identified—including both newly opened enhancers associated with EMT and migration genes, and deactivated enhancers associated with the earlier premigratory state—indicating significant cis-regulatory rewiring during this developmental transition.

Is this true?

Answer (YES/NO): YES